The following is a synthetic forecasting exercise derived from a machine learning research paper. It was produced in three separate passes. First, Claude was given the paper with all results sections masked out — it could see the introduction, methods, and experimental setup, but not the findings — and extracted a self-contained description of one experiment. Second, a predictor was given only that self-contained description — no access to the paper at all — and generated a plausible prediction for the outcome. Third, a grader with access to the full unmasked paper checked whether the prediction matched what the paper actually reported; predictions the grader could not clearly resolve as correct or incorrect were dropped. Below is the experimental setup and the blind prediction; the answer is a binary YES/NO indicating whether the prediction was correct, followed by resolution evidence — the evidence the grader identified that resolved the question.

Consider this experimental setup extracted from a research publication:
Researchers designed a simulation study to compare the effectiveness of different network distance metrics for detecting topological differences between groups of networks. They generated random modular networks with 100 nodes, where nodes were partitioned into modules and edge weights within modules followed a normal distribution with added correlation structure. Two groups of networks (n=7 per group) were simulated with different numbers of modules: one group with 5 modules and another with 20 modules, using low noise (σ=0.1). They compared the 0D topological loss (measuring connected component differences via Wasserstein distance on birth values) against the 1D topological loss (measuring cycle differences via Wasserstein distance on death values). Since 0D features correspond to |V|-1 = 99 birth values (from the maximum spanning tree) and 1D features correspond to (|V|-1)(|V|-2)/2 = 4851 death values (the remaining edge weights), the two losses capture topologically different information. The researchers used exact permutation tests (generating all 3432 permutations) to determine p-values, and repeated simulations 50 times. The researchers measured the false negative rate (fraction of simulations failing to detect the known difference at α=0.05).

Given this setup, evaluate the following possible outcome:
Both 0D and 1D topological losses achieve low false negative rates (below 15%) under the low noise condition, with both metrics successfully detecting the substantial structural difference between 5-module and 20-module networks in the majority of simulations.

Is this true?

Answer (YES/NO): NO